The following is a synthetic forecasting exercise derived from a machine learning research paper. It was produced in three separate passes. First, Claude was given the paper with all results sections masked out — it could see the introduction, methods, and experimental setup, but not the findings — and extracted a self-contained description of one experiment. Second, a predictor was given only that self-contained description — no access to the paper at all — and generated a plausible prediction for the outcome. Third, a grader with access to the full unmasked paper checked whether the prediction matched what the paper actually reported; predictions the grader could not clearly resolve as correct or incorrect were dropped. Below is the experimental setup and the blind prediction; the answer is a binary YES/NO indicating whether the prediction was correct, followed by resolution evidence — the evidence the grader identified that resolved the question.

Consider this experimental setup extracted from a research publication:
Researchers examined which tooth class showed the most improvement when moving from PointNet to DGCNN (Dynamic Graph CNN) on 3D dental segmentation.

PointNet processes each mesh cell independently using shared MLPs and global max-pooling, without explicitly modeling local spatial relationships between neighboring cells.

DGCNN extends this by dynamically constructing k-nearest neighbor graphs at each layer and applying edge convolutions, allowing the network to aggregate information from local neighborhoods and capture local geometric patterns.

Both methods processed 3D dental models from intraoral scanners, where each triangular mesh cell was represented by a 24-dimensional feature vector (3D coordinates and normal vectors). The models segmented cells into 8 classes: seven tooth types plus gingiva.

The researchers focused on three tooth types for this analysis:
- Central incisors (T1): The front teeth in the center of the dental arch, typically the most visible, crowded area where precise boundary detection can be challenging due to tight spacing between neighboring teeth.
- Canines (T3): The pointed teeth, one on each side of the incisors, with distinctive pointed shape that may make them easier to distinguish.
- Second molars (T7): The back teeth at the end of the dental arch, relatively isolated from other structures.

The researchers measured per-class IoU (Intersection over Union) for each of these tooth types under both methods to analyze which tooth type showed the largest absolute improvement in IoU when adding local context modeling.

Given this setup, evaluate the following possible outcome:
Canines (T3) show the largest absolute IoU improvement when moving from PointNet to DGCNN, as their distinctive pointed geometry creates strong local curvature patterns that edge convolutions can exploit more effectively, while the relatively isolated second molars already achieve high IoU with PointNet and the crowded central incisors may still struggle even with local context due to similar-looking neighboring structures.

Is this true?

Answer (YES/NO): NO